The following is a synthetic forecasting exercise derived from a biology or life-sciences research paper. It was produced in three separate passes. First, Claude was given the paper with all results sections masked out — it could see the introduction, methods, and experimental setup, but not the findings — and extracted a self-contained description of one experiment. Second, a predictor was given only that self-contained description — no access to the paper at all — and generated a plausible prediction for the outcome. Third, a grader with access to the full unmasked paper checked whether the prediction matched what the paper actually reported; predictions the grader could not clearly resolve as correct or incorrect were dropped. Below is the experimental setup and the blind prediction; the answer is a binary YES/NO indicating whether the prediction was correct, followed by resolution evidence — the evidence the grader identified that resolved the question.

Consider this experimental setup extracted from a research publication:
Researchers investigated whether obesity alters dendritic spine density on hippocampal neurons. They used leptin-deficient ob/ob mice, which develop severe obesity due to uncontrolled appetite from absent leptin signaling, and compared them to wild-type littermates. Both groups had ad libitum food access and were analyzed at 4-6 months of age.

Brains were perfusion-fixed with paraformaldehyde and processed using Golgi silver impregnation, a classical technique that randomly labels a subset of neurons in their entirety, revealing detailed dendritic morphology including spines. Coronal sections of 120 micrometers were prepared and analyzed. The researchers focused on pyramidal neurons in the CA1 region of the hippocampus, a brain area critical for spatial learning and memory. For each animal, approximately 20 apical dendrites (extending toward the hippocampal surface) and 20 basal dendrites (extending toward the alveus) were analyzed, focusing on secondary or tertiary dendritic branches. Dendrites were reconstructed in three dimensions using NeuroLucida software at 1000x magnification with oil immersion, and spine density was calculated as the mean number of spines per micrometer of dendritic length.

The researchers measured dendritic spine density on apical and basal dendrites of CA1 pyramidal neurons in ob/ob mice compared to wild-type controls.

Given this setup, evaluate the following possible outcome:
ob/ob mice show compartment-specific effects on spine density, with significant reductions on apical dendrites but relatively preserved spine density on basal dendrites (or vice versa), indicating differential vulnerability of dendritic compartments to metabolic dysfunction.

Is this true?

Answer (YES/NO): NO